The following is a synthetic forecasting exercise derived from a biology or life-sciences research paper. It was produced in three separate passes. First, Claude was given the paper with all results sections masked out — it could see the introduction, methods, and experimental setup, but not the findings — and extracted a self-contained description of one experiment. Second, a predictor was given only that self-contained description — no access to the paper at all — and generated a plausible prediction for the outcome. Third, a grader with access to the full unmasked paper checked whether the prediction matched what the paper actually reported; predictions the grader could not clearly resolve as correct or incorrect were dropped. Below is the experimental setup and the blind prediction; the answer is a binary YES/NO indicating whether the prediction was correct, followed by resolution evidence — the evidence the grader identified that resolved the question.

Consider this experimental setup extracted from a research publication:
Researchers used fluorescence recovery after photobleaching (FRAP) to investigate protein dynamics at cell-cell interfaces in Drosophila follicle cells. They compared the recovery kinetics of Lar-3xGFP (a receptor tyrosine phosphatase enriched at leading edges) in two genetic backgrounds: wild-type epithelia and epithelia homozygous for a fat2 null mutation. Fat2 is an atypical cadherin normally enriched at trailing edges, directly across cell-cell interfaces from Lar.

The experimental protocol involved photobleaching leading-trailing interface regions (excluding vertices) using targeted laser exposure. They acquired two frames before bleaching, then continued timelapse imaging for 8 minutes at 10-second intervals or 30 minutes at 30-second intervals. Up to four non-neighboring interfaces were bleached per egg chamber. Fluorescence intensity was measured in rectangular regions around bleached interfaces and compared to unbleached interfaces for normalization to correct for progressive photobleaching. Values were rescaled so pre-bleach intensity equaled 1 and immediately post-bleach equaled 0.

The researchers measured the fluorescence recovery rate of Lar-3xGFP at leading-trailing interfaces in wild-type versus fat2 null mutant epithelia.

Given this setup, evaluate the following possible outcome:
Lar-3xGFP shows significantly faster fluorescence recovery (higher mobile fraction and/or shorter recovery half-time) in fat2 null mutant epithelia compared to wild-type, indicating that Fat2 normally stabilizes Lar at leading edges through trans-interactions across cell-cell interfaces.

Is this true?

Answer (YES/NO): YES